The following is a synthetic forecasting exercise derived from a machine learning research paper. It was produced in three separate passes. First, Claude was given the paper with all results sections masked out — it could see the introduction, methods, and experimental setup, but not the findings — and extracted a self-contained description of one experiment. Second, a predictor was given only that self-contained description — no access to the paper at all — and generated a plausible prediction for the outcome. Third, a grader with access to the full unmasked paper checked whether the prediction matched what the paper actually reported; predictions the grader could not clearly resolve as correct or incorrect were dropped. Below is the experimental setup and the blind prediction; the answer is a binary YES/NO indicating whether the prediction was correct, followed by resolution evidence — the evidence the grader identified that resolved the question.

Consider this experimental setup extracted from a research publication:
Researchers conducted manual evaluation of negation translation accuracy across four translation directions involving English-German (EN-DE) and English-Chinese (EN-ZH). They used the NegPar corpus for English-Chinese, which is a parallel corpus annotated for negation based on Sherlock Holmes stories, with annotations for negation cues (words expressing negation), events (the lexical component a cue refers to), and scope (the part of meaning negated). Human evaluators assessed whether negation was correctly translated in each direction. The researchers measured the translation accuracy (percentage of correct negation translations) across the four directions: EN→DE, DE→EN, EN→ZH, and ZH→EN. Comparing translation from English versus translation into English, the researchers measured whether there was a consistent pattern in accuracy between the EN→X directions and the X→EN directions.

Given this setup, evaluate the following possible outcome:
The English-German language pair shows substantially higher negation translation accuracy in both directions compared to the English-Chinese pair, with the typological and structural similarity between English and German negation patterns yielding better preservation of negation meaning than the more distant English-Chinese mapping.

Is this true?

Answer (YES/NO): NO